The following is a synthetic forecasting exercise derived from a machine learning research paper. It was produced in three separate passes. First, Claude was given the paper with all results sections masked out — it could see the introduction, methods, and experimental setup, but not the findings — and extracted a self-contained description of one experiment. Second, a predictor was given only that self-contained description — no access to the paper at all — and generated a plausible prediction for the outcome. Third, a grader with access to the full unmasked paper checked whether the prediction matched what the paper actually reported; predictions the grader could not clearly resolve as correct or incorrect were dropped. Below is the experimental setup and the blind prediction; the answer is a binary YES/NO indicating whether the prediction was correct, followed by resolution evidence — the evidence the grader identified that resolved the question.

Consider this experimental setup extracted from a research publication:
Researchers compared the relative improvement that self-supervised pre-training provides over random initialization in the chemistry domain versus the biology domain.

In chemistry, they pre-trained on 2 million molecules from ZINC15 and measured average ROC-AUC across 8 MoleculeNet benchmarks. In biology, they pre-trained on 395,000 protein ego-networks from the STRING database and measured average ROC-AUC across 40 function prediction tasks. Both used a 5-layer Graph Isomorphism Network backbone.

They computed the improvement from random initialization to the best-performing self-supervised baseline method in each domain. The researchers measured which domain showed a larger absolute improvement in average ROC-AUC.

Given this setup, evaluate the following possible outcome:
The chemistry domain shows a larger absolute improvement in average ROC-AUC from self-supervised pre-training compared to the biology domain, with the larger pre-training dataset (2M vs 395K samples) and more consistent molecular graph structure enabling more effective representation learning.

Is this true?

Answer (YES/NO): NO